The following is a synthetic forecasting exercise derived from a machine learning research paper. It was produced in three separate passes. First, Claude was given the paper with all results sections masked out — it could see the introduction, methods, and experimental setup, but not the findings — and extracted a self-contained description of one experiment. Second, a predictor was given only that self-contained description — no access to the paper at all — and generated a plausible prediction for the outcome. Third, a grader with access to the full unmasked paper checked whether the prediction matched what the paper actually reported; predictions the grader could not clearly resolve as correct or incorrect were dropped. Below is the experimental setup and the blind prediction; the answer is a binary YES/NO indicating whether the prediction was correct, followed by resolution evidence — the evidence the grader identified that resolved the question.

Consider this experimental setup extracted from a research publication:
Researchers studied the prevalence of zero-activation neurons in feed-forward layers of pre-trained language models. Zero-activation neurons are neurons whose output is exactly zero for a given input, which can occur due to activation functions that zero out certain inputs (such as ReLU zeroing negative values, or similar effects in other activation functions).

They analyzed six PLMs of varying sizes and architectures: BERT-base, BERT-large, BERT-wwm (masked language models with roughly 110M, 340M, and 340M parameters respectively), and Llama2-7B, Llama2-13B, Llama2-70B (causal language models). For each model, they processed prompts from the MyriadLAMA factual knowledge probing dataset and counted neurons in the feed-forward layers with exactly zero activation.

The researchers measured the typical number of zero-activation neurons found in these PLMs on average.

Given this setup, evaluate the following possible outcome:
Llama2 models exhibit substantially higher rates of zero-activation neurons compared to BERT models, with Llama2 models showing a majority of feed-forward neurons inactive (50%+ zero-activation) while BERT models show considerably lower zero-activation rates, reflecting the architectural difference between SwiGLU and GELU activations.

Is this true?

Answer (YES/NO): NO